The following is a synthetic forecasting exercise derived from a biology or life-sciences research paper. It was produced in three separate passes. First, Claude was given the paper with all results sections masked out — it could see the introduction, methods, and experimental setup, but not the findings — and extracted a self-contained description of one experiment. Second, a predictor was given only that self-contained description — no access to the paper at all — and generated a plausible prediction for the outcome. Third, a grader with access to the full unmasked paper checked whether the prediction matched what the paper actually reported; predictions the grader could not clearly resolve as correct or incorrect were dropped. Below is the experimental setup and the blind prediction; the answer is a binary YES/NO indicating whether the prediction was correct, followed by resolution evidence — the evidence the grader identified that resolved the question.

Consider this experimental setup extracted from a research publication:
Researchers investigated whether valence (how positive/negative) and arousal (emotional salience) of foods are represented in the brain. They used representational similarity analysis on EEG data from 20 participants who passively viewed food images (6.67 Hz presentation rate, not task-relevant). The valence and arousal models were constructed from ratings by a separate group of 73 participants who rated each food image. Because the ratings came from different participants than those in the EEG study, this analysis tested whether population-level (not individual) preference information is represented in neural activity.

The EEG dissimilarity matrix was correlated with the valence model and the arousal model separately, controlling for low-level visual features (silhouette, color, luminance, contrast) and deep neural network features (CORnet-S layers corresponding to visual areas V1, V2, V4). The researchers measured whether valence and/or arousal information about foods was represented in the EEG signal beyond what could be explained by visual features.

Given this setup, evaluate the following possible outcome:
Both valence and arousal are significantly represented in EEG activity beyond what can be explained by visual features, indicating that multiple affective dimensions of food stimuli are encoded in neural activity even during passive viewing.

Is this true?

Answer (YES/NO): NO